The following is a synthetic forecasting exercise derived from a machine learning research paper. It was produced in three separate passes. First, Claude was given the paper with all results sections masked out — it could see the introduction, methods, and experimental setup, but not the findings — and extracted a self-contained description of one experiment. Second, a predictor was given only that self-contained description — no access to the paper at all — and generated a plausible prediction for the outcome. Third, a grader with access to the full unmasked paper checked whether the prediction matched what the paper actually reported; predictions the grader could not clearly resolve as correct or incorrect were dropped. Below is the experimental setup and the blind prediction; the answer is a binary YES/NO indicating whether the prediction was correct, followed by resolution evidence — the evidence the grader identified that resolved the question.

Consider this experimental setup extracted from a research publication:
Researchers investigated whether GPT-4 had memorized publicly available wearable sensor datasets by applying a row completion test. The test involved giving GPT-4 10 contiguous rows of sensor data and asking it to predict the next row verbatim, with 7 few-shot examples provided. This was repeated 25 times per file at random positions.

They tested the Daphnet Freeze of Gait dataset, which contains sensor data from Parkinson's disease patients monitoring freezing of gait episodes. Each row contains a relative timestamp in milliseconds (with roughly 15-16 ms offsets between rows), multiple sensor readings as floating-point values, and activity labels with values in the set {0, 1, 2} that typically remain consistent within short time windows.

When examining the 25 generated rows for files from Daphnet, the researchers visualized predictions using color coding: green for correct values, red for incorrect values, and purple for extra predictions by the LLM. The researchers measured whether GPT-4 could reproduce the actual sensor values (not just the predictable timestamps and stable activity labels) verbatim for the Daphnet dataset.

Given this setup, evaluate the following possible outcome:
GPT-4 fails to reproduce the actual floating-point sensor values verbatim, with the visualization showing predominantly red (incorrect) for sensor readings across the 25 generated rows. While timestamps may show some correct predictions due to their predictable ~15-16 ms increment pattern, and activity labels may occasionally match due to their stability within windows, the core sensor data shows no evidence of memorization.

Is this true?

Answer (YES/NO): NO